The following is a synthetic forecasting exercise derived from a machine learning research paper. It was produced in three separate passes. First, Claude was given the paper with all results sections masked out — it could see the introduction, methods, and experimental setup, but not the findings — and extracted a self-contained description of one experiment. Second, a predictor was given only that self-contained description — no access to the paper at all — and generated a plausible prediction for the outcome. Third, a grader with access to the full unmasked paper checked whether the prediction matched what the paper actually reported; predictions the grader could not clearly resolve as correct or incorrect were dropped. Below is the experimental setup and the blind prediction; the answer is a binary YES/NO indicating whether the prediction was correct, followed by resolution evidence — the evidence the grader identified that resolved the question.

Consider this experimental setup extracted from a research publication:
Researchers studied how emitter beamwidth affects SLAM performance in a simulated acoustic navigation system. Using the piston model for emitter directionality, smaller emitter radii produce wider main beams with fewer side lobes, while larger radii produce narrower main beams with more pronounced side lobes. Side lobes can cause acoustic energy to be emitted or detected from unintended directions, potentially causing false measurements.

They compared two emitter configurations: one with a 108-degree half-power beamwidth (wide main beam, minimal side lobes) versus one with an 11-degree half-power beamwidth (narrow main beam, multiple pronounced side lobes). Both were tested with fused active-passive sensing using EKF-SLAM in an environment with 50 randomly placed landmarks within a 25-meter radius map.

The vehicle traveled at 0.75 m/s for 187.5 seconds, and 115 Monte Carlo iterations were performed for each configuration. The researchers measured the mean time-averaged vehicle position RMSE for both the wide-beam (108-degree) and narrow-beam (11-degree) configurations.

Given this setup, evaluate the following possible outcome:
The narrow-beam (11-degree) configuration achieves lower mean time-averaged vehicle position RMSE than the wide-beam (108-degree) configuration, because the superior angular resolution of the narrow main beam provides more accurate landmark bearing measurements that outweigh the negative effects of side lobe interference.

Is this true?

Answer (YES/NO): NO